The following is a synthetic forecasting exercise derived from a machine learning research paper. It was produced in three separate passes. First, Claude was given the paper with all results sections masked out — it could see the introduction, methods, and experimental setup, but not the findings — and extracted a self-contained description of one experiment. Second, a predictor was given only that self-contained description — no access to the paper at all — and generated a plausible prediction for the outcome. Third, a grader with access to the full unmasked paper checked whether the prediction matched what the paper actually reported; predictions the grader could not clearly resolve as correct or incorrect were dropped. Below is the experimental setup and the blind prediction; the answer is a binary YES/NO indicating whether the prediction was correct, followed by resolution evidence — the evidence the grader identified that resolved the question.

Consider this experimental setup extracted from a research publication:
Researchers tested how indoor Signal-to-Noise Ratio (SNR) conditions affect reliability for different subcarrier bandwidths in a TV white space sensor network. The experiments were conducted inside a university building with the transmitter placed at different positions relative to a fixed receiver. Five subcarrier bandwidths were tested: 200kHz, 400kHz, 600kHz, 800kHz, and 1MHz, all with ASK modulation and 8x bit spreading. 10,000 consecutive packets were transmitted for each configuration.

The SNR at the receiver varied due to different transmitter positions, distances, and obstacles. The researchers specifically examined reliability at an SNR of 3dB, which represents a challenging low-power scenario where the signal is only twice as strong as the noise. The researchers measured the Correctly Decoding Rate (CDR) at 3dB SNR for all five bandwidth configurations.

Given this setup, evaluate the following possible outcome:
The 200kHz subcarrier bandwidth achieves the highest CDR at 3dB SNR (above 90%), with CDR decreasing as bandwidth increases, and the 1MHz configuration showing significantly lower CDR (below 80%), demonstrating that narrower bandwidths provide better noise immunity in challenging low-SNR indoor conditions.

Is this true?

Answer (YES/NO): NO